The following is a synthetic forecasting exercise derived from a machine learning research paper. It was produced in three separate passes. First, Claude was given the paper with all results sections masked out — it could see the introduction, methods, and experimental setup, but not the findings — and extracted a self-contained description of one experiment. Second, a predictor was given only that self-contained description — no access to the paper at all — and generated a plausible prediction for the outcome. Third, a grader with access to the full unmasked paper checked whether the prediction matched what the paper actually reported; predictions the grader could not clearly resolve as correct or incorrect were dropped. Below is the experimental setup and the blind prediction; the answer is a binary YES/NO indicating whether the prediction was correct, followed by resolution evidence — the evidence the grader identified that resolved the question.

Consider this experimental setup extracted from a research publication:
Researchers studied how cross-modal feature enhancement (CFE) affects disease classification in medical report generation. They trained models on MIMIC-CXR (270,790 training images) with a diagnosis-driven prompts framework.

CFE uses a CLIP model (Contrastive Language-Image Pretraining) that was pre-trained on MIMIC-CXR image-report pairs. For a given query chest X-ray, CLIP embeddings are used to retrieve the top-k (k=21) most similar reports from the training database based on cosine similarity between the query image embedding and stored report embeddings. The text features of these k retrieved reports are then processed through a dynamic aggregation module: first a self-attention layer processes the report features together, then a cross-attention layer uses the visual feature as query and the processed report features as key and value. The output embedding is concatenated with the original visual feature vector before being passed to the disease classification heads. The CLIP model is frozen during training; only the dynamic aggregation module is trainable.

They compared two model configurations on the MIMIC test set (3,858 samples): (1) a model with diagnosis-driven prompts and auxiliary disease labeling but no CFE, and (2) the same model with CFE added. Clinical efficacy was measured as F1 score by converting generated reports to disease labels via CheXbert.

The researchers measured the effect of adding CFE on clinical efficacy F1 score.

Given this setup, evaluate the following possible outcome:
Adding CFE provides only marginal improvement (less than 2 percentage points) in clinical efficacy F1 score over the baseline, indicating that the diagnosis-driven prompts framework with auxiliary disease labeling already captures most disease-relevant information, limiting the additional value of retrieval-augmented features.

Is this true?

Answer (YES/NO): YES